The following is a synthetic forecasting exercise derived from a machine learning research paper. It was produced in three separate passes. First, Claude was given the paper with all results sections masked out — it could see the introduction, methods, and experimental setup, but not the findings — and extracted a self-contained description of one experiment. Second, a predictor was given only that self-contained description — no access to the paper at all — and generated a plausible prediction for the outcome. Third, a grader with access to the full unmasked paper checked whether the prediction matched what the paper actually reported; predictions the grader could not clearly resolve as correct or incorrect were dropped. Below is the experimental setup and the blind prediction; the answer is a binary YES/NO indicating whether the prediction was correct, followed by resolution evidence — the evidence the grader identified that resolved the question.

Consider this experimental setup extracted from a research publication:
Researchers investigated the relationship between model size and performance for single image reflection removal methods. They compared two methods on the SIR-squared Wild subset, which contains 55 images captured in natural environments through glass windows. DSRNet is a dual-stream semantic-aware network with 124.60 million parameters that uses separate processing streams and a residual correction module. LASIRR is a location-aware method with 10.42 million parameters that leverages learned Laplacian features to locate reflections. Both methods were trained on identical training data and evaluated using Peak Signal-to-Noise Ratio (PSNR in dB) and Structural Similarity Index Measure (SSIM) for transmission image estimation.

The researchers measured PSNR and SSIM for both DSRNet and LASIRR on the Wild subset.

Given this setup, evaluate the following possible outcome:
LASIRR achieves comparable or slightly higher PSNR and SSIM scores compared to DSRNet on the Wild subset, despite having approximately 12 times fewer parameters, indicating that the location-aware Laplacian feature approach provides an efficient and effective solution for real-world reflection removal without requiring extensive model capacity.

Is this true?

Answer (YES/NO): NO